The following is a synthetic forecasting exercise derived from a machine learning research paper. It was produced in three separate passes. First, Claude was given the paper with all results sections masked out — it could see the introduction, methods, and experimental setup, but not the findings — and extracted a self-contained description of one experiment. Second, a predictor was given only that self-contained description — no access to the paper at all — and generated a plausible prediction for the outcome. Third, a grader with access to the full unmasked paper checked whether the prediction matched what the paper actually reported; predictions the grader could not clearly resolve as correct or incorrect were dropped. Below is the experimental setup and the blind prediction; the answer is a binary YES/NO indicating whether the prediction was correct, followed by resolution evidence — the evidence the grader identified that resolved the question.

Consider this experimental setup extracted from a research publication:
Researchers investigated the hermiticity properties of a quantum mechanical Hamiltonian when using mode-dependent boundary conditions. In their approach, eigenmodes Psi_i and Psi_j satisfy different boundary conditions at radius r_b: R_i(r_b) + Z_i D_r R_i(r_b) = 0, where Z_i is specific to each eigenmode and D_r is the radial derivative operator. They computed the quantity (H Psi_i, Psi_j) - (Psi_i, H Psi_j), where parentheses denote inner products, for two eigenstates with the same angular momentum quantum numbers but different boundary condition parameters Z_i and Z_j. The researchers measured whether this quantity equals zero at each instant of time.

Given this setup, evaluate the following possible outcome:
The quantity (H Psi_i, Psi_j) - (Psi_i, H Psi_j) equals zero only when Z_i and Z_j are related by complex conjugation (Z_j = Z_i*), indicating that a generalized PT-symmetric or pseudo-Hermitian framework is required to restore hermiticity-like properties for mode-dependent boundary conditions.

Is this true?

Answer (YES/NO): NO